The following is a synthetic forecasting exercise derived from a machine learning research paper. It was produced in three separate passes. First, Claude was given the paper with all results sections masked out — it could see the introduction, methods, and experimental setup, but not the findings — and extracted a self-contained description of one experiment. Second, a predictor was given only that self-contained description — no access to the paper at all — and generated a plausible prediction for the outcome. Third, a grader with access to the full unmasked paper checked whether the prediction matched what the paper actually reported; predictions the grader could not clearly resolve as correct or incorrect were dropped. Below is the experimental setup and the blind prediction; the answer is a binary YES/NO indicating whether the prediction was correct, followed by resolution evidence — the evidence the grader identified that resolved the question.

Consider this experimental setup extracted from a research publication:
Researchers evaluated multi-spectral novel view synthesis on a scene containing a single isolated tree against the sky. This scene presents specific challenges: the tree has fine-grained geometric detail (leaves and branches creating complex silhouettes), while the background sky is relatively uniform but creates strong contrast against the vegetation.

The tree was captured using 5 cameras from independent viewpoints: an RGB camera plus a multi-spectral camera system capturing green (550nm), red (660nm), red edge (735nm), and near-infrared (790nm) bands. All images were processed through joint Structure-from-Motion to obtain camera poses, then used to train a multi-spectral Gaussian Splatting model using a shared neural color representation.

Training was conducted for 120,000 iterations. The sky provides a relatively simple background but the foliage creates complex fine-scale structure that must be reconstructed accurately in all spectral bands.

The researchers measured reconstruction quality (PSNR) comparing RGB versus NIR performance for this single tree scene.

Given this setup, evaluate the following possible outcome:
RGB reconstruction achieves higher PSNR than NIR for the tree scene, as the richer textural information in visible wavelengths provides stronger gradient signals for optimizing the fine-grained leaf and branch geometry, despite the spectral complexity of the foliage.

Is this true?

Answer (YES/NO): NO